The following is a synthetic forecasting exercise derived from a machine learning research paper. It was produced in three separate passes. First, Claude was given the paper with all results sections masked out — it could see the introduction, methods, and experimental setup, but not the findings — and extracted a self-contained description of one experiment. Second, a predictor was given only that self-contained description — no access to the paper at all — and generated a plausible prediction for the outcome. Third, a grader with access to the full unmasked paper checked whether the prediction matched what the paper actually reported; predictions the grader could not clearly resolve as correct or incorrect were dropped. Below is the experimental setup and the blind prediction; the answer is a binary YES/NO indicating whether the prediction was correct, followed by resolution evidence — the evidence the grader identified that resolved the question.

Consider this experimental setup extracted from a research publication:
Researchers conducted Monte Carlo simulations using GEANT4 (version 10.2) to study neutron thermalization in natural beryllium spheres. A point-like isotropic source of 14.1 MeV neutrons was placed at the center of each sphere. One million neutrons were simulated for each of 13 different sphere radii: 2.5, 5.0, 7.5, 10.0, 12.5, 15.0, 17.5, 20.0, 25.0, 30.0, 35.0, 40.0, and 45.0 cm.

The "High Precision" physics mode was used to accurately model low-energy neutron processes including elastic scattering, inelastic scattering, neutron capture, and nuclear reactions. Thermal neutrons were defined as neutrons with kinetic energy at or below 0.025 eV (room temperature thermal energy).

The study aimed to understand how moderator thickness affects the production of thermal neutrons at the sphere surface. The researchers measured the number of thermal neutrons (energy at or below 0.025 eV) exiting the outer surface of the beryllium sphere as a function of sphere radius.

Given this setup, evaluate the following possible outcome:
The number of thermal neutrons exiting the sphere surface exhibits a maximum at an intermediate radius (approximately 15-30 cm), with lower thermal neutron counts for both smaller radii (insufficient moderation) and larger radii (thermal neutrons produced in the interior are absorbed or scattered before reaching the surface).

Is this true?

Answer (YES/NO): NO